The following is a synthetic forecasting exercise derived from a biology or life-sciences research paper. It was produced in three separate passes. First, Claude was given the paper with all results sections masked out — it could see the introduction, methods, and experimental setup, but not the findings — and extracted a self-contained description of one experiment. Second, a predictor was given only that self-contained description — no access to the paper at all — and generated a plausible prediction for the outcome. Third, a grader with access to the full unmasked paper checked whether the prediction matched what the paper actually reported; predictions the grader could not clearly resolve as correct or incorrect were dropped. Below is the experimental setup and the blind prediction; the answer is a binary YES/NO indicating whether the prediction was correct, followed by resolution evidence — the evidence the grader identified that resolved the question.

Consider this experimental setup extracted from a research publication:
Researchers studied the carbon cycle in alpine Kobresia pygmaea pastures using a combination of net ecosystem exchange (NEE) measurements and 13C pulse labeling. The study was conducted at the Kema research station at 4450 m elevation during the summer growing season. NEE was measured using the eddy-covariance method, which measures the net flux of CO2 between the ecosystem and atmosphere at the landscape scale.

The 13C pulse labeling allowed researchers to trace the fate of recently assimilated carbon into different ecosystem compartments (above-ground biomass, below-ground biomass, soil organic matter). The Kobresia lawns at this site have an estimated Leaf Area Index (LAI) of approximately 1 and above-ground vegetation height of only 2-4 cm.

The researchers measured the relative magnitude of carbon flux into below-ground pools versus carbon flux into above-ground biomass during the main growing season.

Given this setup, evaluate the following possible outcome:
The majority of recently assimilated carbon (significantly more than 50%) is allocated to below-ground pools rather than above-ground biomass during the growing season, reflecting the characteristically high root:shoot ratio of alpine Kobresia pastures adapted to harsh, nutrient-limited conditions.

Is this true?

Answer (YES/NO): YES